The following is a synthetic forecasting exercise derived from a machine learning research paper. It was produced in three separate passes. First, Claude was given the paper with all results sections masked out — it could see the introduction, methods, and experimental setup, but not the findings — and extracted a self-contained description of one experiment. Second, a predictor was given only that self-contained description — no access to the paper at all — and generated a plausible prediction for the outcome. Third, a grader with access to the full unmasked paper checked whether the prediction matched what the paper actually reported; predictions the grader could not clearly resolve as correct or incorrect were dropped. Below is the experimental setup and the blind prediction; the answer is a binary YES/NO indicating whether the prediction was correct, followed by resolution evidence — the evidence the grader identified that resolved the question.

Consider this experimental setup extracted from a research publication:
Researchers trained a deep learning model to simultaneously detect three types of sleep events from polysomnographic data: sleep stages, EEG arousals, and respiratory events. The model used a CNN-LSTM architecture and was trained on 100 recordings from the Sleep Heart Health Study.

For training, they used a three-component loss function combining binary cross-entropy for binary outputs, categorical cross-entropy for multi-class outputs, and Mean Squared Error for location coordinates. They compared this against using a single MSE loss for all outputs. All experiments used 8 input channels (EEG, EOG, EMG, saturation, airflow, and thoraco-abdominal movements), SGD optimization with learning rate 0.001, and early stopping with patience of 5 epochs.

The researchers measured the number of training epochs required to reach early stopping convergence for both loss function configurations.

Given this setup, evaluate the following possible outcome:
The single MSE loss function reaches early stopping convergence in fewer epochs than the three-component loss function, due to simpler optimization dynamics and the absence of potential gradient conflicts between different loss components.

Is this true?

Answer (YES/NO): NO